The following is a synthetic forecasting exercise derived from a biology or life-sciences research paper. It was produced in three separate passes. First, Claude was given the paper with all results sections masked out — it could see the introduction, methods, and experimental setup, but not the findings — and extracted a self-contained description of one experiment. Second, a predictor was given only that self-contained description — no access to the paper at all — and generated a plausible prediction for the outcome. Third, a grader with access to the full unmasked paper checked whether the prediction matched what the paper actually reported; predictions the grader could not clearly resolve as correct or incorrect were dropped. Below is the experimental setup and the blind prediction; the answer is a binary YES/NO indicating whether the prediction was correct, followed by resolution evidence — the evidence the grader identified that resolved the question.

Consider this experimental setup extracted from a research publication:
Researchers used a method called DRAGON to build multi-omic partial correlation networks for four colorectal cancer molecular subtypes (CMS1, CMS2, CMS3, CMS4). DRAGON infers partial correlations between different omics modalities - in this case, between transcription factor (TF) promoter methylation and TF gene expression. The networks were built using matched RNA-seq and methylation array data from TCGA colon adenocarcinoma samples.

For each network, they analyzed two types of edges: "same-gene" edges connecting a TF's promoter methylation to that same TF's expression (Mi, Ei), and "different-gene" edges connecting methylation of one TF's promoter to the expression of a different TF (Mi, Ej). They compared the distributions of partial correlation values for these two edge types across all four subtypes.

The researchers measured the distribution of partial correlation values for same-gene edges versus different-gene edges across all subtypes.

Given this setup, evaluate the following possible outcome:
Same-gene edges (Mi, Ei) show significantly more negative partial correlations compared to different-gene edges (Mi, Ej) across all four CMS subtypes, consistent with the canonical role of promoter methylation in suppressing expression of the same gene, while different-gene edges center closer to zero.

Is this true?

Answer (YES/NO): YES